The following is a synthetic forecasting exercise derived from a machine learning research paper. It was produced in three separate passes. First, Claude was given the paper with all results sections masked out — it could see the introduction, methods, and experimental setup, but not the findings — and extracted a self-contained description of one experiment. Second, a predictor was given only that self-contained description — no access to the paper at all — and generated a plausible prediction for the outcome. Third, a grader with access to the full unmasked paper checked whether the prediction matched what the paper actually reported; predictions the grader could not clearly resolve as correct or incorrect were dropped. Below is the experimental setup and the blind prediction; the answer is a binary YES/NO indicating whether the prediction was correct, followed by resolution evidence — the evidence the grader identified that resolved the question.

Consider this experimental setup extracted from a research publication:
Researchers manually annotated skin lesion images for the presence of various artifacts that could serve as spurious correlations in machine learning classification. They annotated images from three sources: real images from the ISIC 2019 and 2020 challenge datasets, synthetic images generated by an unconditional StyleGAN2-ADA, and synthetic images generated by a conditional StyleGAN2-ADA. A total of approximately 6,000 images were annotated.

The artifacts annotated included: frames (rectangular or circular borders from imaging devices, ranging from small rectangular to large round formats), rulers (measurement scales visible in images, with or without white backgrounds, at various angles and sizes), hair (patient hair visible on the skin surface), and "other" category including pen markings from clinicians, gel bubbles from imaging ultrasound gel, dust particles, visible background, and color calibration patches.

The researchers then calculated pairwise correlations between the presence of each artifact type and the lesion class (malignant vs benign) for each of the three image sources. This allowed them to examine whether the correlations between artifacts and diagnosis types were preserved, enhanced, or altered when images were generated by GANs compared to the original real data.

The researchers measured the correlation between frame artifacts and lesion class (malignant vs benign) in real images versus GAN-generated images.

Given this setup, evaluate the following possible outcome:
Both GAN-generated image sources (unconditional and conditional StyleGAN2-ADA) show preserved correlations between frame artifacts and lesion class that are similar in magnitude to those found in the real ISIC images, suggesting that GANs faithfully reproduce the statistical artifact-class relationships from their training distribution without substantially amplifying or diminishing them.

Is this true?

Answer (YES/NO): NO